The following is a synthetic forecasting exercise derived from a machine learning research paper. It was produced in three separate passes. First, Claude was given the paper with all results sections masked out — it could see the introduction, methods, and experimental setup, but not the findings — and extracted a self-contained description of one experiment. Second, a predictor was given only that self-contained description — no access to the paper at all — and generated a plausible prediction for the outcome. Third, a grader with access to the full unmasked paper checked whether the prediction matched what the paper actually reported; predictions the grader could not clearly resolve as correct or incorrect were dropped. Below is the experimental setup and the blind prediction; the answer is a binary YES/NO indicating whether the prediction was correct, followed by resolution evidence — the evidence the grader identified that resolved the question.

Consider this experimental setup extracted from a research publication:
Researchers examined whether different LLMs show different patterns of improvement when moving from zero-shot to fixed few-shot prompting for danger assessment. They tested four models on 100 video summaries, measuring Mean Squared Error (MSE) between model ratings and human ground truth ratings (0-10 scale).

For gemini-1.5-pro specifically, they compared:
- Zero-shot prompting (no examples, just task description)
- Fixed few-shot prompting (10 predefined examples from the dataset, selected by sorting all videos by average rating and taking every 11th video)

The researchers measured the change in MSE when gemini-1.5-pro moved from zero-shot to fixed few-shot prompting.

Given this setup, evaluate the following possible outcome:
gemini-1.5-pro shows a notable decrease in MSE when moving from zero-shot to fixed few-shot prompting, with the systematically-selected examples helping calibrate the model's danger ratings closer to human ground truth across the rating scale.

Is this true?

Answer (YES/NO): NO